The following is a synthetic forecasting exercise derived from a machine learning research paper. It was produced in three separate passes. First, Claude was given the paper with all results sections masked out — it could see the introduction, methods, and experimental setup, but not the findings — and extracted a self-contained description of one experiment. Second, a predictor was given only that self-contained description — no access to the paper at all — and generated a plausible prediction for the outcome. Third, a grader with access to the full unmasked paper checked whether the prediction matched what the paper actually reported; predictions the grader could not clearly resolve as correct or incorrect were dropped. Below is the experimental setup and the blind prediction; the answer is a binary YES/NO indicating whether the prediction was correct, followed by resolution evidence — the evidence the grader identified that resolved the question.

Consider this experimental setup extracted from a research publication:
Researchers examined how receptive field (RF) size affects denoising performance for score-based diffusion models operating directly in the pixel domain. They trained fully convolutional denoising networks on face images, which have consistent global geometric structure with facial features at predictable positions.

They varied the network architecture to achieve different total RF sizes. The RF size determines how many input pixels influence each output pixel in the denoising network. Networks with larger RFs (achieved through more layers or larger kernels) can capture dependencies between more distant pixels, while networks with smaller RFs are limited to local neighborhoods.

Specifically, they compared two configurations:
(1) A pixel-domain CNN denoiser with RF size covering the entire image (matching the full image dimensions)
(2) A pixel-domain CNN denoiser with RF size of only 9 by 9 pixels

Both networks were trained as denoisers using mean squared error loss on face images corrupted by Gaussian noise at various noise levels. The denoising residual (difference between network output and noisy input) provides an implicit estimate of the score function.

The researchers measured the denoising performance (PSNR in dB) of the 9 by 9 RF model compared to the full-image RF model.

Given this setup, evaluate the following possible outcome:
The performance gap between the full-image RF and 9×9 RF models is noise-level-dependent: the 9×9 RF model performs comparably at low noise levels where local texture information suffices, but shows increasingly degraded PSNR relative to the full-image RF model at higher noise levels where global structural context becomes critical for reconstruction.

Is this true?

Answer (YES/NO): NO